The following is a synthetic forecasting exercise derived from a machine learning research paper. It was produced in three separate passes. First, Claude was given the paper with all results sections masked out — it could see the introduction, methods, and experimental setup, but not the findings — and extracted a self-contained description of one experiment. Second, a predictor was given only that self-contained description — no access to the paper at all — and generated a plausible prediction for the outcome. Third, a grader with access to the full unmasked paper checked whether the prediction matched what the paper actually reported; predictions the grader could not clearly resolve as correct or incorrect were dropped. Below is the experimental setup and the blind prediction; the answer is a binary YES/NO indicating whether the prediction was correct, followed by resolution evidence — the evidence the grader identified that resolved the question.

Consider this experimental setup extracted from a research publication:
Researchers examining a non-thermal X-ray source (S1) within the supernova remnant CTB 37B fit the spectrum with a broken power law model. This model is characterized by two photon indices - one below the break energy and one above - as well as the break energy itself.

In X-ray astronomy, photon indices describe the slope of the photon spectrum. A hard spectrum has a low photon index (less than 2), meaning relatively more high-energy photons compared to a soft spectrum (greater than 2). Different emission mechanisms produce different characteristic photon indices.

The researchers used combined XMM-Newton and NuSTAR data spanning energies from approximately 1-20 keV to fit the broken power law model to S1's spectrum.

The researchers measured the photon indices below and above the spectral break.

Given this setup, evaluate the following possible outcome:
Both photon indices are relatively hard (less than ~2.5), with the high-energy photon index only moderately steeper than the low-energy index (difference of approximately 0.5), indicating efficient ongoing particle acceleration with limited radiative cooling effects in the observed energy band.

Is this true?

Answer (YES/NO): NO